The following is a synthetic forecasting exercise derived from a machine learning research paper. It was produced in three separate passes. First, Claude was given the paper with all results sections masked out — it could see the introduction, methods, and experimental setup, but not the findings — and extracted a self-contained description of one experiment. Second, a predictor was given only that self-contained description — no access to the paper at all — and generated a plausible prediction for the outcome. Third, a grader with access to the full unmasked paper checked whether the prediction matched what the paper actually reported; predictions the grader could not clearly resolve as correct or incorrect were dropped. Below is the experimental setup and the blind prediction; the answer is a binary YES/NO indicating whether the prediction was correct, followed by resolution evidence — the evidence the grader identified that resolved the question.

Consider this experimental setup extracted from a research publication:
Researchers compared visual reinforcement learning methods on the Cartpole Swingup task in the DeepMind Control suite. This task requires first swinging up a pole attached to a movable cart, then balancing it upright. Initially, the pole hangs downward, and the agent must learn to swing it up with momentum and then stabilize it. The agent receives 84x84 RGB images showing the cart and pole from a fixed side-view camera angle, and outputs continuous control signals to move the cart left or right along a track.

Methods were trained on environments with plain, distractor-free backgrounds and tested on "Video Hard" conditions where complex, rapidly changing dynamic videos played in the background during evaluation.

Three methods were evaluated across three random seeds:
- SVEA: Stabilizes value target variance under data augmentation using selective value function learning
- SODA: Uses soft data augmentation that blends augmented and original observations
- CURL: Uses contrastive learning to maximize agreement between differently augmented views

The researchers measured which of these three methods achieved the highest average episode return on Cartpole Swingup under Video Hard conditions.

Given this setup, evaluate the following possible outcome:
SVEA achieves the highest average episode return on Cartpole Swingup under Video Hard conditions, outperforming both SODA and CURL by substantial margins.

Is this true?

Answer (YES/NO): NO